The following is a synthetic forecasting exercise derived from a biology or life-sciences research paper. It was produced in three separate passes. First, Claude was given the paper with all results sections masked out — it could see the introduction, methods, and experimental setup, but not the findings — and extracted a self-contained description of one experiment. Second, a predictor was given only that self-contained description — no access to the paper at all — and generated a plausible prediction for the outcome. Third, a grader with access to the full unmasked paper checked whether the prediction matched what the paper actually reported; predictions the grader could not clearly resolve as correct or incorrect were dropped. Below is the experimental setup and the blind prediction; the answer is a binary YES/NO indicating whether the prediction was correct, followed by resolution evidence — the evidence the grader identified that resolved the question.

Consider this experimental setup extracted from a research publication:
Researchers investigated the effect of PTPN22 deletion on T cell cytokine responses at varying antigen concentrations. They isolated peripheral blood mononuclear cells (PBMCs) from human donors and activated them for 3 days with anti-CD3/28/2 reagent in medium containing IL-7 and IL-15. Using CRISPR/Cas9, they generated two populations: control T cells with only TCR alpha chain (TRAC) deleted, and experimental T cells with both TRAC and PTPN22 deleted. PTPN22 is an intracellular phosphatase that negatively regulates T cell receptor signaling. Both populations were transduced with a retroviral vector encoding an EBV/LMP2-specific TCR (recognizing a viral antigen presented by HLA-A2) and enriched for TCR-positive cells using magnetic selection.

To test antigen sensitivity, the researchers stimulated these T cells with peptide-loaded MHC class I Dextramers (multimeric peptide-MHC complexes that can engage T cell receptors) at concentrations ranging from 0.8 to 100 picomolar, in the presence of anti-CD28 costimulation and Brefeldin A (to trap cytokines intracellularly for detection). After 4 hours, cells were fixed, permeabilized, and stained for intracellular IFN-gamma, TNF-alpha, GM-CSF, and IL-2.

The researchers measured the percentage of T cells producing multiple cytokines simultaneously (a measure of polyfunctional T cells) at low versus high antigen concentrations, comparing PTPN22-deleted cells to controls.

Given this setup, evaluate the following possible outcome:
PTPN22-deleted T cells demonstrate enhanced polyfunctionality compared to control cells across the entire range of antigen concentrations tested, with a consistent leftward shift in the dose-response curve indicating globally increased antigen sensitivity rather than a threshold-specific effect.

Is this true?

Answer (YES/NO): NO